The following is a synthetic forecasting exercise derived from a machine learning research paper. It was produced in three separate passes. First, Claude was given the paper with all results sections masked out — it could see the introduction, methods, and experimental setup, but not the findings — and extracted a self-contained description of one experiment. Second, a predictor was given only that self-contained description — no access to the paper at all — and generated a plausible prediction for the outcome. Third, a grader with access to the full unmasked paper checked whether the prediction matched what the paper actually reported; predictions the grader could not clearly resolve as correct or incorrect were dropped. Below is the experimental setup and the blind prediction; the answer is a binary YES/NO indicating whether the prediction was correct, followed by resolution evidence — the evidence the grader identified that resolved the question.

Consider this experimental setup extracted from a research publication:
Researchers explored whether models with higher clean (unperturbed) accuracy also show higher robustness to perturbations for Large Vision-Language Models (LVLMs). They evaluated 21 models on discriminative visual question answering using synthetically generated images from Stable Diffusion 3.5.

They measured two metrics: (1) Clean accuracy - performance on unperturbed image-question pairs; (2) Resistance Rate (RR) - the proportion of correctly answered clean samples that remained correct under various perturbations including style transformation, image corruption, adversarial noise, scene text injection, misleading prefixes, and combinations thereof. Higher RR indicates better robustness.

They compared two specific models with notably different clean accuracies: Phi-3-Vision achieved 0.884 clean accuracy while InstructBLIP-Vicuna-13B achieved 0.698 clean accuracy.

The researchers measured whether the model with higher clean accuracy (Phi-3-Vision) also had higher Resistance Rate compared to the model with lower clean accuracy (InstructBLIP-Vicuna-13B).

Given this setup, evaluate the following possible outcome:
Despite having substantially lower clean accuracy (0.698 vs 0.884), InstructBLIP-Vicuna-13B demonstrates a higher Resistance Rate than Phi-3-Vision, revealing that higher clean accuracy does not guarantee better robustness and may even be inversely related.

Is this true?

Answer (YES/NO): YES